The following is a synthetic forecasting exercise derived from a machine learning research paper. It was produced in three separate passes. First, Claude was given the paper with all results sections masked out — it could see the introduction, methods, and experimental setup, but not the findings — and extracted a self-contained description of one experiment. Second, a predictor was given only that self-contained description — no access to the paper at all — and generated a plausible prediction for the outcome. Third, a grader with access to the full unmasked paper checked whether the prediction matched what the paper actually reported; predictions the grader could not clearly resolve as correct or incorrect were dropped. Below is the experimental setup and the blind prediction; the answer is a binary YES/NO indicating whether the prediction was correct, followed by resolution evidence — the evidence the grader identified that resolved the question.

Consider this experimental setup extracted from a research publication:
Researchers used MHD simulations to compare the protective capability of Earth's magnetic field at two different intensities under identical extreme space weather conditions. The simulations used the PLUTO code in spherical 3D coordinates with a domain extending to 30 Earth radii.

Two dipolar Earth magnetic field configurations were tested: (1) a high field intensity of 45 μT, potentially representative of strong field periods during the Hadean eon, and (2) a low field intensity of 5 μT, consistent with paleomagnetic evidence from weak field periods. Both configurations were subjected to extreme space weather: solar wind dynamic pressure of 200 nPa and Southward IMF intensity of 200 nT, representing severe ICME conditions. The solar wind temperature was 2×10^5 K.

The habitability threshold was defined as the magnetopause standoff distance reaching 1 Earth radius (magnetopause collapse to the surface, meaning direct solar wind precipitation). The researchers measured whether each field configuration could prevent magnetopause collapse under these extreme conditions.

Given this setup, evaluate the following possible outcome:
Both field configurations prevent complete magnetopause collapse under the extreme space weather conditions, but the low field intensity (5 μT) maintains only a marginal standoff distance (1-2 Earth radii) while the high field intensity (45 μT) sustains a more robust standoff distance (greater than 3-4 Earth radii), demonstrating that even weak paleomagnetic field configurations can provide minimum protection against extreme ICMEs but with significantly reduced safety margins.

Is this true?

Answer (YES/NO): NO